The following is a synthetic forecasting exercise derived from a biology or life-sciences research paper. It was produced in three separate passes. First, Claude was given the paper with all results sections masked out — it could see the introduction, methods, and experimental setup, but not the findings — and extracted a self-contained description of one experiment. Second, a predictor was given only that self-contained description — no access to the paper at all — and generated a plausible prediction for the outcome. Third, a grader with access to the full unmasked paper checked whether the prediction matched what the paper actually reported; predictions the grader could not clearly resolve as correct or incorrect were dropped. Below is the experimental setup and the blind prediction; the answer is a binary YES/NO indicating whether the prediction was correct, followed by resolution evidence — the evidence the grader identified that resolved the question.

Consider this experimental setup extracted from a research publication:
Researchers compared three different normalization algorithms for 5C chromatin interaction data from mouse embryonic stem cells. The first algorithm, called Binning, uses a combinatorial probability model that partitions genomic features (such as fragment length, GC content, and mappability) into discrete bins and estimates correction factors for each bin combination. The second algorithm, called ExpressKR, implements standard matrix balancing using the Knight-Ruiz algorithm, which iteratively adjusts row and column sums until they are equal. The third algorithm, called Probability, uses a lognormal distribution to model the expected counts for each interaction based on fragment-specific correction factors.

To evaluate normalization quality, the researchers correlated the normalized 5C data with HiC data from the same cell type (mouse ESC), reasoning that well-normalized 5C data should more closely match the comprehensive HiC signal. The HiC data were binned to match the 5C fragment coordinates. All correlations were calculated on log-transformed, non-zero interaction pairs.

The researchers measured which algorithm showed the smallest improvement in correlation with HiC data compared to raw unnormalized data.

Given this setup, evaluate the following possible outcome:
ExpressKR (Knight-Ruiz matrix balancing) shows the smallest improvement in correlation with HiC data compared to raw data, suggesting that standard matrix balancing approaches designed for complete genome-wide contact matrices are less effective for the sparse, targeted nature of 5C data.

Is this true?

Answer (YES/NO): NO